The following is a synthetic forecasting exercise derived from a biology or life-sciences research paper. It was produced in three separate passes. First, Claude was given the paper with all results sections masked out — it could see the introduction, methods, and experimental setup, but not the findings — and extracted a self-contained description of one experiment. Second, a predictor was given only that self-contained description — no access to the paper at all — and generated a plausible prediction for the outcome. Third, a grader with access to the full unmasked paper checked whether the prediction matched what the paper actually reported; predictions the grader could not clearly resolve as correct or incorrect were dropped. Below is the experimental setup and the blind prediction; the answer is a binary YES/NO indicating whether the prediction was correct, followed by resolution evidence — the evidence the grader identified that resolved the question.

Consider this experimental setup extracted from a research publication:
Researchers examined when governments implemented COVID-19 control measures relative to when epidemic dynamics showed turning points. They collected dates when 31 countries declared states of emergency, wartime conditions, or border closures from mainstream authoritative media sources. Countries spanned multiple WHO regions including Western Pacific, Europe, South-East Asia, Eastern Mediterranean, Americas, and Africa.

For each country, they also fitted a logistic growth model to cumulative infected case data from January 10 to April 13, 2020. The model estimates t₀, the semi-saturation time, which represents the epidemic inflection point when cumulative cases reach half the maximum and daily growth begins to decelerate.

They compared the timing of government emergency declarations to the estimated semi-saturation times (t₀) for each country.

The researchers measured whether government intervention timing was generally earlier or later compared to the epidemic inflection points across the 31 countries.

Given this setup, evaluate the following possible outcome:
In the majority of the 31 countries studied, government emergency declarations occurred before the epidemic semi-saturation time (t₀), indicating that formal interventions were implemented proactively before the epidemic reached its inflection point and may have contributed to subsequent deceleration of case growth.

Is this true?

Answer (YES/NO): YES